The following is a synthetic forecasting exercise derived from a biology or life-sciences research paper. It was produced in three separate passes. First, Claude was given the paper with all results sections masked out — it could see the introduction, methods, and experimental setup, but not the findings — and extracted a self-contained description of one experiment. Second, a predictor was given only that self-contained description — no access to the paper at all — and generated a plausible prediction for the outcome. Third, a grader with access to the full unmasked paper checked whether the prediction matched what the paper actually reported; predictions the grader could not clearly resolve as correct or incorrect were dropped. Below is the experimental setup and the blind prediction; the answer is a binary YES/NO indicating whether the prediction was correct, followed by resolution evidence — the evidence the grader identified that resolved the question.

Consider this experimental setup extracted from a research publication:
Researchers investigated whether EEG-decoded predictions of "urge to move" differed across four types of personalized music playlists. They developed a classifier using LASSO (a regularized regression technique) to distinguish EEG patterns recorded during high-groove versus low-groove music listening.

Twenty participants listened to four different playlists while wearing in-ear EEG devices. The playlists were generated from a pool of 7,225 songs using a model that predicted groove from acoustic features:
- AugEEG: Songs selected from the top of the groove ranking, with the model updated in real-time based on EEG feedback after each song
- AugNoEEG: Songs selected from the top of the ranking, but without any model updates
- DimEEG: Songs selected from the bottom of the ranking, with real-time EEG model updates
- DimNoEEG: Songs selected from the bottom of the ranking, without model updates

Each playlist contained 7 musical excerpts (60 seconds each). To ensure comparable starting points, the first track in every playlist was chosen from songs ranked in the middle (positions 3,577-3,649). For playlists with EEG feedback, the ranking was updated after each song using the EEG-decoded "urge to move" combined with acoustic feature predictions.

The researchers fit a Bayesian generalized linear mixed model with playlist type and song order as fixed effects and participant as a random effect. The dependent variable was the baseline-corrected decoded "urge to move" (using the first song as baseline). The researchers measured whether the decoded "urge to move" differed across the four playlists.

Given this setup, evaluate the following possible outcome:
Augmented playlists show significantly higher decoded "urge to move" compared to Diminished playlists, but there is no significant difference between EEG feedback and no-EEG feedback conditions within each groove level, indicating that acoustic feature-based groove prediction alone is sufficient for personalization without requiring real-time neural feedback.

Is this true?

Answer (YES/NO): NO